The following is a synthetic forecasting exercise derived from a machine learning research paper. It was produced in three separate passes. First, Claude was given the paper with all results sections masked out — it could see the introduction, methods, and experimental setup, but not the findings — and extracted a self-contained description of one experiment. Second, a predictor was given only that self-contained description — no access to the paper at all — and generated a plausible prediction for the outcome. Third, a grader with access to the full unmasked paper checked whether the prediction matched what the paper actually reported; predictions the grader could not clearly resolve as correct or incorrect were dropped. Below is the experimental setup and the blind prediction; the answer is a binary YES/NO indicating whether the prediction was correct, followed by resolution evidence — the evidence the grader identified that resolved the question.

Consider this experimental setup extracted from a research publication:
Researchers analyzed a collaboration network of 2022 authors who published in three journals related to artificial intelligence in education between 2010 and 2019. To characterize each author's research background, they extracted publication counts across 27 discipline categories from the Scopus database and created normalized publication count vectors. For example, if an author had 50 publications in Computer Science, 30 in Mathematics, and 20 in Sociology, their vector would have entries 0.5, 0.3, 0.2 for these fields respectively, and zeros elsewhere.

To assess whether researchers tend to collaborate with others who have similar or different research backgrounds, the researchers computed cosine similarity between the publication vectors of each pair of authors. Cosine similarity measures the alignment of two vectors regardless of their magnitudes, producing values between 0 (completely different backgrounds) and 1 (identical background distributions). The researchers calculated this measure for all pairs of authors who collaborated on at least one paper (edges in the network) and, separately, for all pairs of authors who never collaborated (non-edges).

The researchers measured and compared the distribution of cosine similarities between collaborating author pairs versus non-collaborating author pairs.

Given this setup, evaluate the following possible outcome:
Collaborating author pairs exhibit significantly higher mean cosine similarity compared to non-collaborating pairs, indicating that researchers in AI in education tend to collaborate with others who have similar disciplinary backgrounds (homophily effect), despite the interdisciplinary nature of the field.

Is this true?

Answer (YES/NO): YES